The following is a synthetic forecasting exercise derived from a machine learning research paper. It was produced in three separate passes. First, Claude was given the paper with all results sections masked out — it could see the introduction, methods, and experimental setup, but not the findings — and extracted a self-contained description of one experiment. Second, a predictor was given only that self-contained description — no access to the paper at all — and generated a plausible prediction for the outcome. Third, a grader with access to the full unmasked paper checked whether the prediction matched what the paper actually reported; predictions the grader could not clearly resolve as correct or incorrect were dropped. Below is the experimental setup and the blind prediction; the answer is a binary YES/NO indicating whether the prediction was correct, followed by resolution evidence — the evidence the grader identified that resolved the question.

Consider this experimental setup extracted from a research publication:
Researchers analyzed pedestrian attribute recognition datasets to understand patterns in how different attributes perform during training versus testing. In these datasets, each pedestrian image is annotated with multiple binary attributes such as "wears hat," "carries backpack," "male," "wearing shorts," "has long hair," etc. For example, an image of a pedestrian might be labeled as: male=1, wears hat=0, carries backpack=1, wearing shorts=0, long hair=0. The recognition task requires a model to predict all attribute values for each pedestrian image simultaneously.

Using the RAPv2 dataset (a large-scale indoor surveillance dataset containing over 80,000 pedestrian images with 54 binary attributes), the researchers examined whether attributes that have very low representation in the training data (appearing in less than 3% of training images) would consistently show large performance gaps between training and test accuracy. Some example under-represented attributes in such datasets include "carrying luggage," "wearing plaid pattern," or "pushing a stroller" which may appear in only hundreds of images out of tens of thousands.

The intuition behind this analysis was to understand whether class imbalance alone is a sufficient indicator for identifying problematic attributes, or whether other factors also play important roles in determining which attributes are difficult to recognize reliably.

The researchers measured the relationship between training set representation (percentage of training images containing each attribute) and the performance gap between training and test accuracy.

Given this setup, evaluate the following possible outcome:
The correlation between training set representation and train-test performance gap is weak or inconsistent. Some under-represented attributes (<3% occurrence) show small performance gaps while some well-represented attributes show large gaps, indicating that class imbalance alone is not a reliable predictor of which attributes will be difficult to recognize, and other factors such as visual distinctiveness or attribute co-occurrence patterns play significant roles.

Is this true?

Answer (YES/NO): YES